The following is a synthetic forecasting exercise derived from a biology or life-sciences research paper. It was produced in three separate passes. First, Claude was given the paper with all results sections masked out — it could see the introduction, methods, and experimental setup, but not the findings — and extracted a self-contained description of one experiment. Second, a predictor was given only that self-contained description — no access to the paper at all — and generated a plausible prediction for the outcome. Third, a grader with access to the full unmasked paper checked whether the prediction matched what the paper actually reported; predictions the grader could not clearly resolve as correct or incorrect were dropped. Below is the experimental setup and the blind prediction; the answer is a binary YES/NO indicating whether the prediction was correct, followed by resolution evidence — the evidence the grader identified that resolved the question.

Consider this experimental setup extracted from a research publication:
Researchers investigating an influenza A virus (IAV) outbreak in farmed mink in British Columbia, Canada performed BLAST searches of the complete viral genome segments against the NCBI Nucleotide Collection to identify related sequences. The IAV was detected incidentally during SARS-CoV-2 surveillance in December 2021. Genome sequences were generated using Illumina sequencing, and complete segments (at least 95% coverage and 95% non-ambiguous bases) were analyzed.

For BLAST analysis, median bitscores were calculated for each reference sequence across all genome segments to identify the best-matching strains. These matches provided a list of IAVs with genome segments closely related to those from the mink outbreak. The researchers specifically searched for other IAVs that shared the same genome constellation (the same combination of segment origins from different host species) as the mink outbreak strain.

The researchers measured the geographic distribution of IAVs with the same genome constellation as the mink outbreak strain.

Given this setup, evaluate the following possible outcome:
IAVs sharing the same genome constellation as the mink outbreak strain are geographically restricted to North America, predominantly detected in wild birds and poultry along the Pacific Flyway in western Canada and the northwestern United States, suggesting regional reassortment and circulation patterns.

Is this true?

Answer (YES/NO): NO